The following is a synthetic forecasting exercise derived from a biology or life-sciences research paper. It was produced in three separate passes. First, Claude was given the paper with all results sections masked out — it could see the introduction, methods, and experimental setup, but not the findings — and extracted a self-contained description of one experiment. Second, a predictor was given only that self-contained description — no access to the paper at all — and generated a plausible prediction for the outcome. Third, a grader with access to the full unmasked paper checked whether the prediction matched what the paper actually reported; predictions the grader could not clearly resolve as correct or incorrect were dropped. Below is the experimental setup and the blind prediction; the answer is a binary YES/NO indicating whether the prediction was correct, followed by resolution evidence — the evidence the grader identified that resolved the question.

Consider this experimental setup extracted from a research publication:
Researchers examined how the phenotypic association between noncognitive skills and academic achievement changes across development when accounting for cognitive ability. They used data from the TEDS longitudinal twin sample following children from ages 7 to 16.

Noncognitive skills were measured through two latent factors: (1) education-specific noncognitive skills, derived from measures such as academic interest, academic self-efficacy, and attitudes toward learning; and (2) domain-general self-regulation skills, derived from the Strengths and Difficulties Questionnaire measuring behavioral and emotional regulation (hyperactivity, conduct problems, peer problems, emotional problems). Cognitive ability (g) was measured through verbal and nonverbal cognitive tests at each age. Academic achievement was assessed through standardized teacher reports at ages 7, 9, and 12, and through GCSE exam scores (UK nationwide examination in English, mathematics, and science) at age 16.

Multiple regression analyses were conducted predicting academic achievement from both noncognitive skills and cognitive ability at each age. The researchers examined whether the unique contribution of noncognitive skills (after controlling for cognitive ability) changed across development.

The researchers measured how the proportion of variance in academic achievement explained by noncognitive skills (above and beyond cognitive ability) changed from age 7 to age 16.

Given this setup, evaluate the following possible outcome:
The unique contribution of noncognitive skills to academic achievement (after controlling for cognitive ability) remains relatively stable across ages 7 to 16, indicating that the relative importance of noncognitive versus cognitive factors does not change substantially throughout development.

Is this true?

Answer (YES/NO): NO